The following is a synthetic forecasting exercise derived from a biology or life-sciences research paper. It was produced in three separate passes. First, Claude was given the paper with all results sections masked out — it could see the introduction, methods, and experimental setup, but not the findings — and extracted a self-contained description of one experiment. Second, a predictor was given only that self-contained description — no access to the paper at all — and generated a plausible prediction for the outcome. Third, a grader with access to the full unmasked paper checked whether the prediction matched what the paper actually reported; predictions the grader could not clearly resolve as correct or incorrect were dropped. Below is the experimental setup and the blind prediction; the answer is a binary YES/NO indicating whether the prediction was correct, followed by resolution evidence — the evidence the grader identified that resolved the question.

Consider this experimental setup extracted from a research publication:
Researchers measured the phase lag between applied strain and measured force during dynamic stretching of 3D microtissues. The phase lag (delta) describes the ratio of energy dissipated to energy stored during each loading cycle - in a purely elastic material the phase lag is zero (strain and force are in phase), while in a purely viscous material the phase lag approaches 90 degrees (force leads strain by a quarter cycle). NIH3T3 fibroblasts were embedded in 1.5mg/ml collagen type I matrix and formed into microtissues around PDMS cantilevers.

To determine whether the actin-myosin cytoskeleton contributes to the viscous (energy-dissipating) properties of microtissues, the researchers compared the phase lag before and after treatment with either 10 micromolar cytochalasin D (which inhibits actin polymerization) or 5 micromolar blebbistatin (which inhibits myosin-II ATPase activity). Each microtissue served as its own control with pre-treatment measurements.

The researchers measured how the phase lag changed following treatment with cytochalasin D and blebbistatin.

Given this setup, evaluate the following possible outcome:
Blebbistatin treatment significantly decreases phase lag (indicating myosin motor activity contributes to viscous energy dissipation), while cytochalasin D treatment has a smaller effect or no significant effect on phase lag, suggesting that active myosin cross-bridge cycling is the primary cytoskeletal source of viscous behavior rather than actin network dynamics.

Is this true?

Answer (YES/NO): NO